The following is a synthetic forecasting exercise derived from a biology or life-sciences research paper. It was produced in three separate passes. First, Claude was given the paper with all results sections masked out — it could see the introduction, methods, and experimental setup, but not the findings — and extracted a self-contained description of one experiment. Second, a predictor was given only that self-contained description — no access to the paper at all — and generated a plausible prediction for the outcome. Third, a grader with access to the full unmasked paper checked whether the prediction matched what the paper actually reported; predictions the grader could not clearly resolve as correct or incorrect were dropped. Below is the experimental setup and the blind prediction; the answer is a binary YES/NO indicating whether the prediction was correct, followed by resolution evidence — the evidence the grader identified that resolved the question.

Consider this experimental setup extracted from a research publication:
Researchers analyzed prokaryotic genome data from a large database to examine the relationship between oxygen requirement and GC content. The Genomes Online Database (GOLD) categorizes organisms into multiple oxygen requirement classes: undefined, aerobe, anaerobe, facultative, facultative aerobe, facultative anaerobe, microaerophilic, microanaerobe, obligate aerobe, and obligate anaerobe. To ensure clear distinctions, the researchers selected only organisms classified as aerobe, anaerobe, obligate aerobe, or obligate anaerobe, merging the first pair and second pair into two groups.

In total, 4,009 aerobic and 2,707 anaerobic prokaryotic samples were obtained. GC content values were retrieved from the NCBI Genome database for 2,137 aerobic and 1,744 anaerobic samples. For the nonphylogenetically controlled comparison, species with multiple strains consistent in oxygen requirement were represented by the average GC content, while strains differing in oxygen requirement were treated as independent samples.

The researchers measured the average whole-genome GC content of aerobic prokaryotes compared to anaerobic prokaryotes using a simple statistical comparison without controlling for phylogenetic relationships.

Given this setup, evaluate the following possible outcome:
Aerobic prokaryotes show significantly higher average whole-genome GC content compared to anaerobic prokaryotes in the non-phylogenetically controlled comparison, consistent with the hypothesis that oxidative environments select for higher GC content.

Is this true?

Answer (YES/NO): YES